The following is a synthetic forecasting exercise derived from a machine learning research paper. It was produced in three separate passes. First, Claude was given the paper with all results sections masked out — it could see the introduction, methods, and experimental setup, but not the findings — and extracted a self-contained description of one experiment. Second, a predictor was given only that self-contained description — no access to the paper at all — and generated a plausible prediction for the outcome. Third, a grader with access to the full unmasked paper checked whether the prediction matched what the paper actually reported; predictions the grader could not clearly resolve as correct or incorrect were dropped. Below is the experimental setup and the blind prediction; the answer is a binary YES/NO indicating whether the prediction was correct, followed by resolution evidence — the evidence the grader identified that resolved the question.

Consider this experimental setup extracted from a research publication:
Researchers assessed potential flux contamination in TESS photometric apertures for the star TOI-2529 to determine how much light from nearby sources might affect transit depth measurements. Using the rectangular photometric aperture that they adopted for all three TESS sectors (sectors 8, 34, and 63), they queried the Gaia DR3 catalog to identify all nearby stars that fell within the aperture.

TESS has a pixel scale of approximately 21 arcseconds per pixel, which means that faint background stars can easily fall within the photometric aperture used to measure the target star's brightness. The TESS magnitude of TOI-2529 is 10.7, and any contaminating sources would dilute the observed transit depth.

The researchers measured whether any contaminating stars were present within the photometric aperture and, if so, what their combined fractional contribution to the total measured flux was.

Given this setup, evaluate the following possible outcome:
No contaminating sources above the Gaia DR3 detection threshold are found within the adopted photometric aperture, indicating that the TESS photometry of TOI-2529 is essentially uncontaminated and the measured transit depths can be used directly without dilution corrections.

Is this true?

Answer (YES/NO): NO